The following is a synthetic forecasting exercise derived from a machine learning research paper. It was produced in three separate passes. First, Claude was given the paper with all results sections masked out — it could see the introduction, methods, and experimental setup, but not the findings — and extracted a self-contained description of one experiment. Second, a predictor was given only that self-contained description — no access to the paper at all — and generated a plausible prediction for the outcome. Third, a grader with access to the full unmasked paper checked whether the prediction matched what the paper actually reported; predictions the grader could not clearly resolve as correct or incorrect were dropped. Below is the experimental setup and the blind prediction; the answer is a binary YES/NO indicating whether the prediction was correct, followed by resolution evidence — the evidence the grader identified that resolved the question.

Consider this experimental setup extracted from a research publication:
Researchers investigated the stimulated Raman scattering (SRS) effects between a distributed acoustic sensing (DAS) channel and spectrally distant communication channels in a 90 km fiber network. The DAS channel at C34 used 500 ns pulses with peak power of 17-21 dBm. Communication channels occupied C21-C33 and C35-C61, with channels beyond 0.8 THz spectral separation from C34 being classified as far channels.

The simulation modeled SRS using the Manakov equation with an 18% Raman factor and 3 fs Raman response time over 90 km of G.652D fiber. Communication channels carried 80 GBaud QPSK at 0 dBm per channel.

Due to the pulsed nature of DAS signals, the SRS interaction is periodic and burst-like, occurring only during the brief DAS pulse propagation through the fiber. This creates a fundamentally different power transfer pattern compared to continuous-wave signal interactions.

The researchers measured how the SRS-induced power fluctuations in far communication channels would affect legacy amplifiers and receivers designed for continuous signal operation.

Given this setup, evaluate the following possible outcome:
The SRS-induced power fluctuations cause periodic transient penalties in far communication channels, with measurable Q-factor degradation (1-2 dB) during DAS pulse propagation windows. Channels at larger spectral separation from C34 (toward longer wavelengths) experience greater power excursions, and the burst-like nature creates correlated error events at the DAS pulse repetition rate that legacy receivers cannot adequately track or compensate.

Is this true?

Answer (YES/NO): NO